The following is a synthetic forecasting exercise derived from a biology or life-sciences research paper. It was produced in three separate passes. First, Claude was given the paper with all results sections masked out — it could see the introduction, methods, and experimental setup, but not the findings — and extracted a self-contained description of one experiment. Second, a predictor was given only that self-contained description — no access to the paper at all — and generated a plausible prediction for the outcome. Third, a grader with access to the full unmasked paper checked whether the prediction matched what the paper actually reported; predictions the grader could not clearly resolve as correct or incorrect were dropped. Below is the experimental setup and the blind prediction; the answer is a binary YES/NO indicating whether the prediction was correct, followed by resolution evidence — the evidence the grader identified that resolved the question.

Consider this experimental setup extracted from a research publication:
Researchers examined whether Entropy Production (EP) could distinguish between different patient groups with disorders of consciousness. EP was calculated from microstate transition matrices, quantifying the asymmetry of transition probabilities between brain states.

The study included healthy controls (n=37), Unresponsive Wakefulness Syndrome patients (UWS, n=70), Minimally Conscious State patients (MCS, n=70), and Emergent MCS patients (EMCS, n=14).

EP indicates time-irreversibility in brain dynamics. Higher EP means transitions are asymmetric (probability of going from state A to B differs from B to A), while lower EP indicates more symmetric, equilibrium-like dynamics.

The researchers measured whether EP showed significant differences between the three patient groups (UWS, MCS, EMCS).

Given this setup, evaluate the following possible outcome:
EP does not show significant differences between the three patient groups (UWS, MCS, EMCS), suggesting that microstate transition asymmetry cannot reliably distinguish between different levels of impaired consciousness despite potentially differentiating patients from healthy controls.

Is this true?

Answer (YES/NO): YES